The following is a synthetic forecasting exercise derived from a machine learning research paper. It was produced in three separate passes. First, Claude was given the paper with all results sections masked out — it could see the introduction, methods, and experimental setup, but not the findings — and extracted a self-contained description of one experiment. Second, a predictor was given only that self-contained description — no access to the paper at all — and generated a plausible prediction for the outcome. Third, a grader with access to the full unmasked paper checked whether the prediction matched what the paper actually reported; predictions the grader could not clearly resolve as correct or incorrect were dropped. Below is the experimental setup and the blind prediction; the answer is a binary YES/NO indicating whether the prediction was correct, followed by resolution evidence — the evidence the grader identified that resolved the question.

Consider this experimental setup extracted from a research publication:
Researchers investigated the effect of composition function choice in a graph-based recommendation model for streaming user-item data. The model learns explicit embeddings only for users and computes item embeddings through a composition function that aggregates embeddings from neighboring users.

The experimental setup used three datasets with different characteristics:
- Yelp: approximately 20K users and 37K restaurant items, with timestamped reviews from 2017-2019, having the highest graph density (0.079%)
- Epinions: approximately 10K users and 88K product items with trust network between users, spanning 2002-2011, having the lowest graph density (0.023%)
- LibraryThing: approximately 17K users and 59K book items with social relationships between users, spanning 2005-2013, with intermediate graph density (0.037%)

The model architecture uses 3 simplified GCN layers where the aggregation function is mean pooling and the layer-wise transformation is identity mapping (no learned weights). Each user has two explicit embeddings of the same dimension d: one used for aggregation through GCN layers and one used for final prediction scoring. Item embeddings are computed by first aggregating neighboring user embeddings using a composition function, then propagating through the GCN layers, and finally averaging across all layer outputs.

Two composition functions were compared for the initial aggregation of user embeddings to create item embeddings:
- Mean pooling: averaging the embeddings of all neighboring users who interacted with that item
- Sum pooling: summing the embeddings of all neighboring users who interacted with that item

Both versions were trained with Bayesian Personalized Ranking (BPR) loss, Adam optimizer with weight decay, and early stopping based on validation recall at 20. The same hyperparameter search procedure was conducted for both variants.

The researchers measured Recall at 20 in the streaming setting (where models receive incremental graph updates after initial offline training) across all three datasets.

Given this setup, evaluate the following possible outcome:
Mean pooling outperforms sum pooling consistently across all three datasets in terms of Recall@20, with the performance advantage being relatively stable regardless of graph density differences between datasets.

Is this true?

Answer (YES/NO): NO